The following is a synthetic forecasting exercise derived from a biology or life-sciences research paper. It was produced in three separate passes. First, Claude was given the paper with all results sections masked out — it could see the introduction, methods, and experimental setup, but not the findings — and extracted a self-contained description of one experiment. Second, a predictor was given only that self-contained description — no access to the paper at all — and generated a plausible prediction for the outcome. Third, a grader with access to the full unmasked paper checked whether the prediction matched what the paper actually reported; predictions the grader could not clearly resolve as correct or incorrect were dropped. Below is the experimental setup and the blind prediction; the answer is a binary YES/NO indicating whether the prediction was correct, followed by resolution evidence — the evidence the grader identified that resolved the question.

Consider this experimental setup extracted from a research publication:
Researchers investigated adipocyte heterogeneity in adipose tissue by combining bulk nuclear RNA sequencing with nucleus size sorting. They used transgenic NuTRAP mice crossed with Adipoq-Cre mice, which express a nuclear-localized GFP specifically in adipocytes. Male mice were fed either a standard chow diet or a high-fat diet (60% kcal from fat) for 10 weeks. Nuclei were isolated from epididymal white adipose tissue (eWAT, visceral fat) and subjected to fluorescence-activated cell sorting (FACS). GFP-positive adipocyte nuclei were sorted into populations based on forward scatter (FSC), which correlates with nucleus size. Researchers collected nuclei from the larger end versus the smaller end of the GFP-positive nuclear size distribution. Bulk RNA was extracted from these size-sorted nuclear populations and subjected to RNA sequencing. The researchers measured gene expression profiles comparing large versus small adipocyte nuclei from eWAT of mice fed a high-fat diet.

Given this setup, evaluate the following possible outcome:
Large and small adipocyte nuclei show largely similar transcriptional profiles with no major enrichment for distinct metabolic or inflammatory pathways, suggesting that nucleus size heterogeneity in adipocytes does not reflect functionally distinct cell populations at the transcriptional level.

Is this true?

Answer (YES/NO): NO